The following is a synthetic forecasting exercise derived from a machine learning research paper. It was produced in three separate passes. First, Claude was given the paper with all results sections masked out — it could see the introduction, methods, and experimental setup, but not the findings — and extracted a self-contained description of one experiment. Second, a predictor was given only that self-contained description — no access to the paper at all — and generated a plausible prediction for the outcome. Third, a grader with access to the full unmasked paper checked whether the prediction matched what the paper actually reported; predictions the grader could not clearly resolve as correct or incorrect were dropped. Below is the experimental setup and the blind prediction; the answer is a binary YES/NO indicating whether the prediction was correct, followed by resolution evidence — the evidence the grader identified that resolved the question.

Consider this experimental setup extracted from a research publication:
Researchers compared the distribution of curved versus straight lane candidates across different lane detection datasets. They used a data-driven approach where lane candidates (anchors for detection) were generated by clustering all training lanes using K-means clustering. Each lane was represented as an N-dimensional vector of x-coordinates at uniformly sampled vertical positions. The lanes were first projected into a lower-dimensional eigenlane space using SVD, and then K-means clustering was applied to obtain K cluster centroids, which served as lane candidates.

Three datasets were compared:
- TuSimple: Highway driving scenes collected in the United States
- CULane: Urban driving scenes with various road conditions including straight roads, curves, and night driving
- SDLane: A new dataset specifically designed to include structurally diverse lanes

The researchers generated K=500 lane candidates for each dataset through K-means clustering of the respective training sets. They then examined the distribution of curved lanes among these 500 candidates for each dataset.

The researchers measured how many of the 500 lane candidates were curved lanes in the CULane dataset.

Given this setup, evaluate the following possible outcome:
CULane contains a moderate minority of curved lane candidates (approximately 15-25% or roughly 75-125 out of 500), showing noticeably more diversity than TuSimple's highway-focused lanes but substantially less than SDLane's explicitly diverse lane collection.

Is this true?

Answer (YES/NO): NO